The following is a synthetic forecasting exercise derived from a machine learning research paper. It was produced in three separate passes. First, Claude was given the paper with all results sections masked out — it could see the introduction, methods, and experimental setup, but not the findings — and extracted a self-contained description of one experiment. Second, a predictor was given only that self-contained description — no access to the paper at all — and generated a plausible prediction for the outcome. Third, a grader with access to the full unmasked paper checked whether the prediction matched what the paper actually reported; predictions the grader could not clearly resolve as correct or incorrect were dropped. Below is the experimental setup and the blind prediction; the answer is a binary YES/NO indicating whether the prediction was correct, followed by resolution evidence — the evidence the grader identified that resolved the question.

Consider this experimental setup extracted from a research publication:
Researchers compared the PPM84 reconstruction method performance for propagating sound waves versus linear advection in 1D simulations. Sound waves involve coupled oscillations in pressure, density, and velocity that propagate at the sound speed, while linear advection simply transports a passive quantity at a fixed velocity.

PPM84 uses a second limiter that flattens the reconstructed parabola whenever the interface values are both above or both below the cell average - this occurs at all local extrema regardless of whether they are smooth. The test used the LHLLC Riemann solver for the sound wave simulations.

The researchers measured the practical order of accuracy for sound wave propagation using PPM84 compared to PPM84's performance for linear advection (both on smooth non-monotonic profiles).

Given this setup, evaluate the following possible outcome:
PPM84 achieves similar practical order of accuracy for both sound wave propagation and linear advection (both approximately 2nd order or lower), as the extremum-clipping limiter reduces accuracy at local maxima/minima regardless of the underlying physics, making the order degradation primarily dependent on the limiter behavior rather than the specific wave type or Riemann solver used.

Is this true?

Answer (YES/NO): NO